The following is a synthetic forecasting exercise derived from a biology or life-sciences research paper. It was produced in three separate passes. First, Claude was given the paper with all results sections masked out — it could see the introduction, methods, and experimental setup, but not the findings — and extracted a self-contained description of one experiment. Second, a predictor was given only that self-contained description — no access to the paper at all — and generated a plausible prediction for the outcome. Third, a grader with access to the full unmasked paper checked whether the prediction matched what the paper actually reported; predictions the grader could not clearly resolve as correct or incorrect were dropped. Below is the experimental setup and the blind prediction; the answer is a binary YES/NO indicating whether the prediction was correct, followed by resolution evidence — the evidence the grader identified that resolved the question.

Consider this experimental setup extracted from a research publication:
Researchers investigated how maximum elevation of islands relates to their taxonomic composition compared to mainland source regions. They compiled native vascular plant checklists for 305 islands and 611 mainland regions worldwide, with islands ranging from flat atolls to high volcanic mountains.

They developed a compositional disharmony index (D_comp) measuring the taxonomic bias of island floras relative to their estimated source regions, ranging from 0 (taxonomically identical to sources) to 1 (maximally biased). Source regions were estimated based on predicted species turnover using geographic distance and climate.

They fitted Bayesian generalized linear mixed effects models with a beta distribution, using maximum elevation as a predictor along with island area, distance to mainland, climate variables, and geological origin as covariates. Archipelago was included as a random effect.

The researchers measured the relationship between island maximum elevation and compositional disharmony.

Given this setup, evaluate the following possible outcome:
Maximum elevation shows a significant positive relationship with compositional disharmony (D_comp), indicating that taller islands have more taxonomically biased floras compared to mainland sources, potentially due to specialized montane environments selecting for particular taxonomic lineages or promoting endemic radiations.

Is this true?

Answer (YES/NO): NO